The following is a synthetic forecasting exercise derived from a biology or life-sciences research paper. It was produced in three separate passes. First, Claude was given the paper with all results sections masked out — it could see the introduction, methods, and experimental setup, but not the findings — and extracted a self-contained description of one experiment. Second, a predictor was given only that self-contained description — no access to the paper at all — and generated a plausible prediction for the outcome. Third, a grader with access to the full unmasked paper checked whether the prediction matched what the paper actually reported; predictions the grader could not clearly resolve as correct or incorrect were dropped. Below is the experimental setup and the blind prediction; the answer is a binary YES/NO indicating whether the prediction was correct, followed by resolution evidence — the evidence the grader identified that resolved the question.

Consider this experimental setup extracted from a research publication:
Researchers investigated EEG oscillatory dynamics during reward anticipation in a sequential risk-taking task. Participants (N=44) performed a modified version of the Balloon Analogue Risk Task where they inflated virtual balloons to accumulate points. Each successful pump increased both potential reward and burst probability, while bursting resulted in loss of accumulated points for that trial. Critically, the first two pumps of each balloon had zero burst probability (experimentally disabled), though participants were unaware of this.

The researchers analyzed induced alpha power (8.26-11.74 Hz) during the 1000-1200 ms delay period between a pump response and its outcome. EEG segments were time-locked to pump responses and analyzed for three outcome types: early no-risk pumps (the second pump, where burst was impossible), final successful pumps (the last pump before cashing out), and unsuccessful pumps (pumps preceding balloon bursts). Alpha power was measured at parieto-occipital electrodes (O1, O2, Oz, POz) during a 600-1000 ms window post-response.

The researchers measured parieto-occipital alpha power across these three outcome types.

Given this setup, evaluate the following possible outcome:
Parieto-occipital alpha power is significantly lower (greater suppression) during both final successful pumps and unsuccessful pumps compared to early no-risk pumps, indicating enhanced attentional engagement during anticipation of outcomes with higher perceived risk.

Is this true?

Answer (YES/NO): YES